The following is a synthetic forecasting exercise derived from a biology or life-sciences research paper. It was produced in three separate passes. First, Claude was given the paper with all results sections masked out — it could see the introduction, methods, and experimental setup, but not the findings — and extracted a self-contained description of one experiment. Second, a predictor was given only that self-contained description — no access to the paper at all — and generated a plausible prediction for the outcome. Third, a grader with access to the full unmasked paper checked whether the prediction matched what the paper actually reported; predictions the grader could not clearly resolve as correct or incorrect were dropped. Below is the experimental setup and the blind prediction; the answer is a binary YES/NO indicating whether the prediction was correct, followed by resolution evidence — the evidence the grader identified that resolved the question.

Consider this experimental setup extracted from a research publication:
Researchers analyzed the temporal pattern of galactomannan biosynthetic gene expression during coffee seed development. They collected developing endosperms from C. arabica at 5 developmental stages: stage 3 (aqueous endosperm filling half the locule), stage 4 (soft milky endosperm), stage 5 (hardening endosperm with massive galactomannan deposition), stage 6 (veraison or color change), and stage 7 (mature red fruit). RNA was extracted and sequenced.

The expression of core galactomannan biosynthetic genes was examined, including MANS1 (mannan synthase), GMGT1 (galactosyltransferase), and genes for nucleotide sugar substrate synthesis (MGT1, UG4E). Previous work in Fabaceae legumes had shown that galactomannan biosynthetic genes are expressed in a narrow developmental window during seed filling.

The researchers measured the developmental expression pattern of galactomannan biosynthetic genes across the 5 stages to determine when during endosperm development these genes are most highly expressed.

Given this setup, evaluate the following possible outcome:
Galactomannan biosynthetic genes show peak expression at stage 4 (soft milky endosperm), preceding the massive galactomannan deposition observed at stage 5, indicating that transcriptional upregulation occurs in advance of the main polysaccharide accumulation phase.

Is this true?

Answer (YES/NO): NO